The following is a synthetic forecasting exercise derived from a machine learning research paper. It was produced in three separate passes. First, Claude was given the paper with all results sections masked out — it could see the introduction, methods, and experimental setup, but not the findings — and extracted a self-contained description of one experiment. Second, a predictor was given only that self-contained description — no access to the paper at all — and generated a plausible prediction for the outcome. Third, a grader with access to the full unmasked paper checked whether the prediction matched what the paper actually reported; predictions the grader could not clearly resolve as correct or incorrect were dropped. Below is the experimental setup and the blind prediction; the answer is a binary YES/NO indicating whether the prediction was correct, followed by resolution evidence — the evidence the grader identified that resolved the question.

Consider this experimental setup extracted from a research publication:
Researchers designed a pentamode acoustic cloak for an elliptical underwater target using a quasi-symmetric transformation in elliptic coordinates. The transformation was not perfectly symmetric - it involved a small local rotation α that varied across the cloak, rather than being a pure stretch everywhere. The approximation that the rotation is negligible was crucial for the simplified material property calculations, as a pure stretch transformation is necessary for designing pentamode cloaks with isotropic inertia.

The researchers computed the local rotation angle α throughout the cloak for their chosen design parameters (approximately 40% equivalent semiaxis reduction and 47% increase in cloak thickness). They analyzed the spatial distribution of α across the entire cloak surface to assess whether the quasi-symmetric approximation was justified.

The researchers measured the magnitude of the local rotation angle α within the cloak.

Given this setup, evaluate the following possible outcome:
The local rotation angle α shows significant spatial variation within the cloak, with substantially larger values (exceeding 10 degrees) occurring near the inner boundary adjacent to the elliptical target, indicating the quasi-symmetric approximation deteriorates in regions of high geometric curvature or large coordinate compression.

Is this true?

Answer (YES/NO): NO